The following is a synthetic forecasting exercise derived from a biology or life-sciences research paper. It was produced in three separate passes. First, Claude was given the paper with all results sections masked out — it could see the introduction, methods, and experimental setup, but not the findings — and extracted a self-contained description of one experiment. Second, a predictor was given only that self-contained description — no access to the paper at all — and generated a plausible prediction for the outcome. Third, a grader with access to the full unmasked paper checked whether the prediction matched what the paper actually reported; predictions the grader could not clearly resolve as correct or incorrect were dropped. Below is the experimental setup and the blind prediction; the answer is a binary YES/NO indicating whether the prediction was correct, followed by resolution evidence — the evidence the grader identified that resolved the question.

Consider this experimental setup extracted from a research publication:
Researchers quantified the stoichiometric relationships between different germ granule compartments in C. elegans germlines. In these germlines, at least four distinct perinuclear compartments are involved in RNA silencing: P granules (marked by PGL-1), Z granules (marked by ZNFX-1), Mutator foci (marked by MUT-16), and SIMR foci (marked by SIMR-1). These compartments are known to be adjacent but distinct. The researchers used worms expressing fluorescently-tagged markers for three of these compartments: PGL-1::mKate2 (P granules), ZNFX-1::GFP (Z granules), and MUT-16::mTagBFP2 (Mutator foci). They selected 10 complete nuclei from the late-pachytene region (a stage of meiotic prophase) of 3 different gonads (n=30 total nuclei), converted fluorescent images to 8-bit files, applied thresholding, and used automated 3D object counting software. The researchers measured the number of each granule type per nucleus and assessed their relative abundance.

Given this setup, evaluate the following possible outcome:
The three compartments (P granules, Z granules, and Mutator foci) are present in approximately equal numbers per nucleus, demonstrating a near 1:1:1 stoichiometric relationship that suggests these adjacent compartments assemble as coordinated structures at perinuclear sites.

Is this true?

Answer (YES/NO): NO